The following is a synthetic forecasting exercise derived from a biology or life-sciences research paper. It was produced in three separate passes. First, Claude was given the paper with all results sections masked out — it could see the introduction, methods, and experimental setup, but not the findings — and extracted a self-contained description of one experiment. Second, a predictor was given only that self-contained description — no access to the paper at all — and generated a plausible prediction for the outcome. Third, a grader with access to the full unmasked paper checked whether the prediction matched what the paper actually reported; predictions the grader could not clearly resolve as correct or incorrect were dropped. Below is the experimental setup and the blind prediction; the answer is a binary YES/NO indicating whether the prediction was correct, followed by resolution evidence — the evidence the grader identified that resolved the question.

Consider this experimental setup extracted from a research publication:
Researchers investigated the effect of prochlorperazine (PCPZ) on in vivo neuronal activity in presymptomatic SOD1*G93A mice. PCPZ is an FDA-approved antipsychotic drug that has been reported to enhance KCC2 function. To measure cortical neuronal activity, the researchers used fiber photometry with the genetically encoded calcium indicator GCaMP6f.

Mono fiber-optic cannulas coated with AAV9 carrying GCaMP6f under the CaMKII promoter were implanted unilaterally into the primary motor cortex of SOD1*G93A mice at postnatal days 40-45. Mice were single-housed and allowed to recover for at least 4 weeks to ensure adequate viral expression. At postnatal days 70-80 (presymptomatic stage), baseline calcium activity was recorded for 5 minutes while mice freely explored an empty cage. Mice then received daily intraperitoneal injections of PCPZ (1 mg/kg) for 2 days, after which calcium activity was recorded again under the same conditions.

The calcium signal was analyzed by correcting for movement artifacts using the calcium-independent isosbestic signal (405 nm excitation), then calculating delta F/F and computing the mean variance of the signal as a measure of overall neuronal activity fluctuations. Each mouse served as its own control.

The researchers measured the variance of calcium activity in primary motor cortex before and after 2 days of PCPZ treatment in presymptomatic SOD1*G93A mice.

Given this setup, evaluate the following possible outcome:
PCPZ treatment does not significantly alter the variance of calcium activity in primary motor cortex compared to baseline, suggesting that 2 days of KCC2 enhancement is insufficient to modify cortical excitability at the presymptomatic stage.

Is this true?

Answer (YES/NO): NO